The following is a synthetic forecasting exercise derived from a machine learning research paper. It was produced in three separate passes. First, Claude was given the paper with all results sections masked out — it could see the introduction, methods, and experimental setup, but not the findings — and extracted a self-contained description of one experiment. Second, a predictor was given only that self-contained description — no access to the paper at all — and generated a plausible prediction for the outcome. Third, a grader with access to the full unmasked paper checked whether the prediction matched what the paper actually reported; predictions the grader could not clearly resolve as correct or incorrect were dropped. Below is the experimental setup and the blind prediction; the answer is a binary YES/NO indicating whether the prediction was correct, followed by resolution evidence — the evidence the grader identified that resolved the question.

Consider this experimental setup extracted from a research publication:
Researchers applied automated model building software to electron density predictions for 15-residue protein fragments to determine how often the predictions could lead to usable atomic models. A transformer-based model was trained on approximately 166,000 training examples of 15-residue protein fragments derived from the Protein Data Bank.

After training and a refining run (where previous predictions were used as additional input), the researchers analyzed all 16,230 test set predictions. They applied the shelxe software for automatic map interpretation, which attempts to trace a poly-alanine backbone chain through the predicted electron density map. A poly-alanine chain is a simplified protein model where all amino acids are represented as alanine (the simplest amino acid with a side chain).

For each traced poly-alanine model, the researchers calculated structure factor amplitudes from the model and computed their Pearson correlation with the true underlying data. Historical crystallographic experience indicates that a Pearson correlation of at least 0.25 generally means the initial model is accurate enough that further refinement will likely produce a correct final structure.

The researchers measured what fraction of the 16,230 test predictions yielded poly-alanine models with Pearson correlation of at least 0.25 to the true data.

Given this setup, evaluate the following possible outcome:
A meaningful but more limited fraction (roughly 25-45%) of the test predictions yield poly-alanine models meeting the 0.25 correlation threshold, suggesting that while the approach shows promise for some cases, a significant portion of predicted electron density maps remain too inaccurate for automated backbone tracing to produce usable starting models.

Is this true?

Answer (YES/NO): NO